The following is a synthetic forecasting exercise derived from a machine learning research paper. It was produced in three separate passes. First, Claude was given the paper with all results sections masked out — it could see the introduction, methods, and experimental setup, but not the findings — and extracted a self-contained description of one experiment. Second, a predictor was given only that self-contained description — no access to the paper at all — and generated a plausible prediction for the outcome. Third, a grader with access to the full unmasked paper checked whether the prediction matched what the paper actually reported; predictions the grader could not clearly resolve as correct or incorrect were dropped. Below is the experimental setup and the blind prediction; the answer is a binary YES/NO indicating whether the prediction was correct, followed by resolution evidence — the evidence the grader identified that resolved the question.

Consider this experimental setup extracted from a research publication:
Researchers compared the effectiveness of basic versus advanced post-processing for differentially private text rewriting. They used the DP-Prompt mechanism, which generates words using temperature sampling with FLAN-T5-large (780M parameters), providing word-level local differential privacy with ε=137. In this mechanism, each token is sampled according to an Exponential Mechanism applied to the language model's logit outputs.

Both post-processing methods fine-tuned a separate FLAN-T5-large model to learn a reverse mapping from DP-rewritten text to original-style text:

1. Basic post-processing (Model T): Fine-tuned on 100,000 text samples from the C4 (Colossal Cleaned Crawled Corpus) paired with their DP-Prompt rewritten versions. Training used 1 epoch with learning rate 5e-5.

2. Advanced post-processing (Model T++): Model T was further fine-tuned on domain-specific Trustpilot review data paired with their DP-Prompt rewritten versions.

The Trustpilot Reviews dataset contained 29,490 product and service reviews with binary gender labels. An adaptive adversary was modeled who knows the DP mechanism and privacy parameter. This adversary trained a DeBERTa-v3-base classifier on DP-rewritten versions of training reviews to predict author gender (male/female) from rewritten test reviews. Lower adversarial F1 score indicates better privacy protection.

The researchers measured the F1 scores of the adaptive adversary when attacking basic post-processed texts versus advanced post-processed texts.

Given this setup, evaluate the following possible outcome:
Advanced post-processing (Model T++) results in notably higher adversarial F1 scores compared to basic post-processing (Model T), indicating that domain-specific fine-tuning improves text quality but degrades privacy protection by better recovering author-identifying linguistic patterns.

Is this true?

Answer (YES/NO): NO